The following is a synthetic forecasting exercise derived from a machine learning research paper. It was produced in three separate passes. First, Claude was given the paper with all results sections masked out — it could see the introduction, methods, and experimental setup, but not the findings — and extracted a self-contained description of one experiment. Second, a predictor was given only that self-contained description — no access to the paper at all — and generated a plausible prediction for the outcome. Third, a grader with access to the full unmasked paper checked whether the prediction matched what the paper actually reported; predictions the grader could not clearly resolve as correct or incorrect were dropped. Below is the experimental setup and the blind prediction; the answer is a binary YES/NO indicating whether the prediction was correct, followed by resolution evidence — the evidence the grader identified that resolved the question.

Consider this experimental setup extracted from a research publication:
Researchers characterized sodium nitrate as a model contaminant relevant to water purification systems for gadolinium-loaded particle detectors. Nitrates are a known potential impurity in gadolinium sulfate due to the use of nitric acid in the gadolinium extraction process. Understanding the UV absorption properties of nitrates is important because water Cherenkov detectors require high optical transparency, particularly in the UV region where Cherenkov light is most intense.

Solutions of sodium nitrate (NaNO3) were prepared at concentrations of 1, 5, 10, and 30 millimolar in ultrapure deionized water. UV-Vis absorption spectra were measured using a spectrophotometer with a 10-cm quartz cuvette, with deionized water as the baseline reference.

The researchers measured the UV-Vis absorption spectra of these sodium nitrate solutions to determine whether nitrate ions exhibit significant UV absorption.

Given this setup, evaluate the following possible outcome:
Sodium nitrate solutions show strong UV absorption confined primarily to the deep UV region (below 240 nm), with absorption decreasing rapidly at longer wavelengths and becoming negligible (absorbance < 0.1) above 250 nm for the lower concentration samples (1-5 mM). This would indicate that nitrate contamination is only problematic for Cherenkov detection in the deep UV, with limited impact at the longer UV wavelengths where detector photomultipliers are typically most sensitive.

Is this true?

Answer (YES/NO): NO